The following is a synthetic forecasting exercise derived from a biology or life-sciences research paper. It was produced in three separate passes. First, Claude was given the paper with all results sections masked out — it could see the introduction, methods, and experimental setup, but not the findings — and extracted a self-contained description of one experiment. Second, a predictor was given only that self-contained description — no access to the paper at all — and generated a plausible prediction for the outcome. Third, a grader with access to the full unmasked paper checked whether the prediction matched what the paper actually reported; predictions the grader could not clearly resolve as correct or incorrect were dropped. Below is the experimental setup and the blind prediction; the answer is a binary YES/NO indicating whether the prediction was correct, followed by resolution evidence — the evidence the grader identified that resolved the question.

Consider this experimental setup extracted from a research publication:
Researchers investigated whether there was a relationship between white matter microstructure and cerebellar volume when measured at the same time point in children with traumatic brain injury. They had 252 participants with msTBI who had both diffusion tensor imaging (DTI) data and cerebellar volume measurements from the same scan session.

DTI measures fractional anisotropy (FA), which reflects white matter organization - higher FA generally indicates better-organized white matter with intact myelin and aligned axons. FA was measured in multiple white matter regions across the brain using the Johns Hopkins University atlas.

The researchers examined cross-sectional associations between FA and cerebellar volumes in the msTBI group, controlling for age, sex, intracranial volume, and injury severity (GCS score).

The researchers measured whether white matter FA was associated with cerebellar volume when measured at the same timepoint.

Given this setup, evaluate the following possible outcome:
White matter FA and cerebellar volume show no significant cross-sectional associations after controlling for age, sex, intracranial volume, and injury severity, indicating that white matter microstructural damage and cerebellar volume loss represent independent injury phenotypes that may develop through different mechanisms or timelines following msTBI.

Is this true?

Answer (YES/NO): NO